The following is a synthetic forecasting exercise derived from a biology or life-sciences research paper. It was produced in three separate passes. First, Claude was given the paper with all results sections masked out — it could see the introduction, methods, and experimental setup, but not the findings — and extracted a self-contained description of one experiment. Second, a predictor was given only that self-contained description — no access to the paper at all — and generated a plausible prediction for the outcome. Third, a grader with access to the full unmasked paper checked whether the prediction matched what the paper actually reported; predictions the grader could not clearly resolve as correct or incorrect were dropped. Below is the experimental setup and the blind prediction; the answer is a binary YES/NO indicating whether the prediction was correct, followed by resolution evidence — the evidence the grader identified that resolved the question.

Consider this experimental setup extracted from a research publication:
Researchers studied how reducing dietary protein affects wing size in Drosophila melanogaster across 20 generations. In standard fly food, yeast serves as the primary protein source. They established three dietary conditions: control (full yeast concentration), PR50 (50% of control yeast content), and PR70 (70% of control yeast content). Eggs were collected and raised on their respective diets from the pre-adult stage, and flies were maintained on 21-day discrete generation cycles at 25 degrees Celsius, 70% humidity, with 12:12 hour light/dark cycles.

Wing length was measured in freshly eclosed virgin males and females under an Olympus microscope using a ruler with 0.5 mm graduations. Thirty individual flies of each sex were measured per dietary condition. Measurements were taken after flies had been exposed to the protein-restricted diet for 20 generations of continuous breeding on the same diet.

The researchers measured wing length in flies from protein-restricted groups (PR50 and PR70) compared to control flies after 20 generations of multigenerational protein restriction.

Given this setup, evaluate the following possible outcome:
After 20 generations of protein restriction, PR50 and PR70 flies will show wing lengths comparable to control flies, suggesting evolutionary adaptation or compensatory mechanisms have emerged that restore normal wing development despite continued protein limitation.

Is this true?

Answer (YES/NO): NO